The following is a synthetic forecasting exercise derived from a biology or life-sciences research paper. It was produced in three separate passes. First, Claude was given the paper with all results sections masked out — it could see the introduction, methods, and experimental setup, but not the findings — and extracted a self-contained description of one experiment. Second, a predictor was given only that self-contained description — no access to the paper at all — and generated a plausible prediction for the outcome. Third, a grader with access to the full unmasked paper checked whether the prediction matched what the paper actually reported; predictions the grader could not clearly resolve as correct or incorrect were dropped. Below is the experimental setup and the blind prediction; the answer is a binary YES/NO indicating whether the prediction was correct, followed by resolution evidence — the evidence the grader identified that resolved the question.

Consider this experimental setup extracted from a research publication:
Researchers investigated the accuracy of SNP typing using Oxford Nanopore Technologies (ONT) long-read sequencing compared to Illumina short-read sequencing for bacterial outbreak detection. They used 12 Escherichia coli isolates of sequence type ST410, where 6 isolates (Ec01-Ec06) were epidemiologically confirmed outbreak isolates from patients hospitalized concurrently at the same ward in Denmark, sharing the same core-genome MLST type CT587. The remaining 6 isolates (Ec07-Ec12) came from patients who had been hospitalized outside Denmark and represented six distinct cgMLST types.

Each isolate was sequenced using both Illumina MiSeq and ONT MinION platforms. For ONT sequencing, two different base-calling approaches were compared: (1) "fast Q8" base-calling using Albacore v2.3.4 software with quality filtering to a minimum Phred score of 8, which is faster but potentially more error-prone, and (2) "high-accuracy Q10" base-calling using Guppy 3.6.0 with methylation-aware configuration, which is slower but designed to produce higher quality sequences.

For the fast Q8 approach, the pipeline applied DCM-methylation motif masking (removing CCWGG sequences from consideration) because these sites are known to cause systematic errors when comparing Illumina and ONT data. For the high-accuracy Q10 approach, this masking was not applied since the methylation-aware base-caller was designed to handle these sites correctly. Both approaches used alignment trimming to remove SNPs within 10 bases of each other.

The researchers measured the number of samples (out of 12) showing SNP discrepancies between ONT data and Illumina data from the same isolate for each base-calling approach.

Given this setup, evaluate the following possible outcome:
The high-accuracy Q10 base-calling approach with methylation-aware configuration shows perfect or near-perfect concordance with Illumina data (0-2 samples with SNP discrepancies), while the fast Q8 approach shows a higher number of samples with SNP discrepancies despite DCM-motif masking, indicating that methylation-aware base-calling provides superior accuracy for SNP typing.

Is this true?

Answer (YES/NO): NO